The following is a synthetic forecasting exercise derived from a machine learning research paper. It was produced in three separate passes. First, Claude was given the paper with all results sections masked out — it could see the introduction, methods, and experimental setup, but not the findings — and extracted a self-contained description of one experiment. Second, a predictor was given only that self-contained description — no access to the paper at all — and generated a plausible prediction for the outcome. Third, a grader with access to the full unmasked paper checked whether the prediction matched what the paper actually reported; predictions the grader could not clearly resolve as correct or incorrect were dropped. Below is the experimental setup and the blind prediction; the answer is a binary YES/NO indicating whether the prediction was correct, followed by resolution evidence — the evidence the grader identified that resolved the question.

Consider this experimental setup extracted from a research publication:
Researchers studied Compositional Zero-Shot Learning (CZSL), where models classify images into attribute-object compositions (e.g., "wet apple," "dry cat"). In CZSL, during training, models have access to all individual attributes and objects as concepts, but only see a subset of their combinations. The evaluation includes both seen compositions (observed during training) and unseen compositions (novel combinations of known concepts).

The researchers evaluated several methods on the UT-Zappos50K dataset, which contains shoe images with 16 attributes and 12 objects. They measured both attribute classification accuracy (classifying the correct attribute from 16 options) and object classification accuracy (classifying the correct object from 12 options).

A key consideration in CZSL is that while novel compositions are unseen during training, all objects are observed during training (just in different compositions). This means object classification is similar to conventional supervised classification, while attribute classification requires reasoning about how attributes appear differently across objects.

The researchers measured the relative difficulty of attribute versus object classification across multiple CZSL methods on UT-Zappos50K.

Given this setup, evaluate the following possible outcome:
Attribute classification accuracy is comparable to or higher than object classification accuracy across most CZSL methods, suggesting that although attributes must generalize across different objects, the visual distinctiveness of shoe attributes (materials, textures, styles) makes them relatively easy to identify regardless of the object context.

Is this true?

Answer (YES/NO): NO